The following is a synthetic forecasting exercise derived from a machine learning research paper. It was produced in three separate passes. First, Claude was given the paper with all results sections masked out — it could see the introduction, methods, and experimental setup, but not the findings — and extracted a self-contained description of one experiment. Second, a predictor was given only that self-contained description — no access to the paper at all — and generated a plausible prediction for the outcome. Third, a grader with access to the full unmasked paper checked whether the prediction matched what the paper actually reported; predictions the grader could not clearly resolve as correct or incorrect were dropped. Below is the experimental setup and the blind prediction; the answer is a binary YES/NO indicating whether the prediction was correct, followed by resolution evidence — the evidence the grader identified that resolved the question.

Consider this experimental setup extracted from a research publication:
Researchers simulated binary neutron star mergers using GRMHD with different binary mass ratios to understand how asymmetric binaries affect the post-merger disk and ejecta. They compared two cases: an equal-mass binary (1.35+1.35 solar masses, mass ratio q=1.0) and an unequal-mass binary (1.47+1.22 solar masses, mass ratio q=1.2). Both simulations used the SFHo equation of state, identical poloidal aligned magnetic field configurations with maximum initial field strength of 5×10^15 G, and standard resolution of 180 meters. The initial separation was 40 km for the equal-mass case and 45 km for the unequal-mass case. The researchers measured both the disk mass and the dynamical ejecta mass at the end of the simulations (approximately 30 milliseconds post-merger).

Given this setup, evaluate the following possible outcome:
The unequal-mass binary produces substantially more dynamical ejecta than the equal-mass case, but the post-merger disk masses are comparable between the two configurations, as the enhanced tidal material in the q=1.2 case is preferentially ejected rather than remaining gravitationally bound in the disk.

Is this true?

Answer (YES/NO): NO